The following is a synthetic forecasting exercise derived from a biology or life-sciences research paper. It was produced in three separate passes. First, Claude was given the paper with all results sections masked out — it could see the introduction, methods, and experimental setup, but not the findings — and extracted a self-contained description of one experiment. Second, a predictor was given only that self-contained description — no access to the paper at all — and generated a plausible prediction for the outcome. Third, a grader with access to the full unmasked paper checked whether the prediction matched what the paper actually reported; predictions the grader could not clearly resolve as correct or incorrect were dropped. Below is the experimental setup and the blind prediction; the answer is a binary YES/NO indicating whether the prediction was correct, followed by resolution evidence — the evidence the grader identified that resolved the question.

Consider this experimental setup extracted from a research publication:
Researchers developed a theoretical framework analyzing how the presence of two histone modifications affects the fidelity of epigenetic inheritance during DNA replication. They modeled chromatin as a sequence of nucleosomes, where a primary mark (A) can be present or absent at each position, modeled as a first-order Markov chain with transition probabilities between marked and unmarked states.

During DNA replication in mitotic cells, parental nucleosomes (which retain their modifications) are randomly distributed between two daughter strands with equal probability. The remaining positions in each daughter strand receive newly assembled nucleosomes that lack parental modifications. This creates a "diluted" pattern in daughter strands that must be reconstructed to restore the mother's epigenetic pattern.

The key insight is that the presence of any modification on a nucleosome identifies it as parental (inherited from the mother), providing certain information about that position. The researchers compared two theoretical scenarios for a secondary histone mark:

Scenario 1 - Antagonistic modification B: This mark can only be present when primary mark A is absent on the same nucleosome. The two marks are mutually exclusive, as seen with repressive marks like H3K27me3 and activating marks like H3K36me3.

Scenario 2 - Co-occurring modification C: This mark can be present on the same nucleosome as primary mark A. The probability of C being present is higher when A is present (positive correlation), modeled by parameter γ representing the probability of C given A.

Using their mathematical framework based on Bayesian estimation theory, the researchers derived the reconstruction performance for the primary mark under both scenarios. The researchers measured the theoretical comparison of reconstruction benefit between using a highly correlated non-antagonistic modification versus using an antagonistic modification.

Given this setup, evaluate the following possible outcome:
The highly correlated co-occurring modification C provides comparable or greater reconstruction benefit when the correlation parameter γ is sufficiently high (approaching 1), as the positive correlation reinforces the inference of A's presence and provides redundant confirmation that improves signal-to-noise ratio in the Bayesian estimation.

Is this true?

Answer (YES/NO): NO